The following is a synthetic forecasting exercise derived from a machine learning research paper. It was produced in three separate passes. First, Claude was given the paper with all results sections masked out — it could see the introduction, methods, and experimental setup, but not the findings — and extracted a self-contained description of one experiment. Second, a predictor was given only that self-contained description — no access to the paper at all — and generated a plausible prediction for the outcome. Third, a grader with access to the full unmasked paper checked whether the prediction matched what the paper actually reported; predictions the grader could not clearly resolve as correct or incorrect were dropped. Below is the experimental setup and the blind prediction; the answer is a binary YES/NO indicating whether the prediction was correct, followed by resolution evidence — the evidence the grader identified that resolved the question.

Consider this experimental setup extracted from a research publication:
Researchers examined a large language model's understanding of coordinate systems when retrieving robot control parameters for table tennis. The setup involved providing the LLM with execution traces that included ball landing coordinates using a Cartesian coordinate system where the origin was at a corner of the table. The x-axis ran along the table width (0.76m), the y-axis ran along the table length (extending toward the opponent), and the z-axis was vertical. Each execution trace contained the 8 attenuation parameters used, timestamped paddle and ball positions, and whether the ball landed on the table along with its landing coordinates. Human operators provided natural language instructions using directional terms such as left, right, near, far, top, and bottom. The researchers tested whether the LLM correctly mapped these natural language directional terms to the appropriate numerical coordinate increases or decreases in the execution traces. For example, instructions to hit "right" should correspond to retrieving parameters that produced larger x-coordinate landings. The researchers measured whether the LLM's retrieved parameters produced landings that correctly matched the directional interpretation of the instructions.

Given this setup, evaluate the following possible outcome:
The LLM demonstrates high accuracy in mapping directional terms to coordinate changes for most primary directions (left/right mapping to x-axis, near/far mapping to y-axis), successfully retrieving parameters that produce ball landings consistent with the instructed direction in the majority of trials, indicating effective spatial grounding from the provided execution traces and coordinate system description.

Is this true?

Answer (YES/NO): NO